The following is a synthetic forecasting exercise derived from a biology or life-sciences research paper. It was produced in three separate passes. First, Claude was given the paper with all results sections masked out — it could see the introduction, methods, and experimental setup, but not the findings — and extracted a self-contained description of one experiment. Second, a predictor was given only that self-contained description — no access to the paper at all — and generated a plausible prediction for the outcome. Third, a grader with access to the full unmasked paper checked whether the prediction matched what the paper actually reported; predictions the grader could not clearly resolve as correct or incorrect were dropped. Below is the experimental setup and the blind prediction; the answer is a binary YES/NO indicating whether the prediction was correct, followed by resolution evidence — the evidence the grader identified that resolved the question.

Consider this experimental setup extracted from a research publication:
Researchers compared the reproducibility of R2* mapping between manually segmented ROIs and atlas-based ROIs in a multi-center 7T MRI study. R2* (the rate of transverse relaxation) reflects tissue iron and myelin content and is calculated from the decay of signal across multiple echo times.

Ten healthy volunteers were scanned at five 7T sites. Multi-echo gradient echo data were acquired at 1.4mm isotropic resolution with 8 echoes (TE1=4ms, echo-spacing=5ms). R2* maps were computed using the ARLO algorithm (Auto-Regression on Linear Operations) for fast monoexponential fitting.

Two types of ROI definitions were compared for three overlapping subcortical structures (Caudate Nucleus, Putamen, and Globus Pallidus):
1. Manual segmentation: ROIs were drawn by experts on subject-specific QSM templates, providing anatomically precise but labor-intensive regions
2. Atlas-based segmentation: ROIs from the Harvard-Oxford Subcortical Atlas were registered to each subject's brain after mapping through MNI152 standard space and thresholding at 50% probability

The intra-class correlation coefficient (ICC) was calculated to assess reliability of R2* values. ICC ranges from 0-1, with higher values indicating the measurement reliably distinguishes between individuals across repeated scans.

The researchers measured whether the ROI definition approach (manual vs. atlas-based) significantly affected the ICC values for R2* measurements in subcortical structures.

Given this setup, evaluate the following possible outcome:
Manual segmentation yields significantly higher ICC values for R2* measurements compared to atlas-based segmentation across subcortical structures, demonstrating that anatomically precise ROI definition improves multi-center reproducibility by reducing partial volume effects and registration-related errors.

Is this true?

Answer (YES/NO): YES